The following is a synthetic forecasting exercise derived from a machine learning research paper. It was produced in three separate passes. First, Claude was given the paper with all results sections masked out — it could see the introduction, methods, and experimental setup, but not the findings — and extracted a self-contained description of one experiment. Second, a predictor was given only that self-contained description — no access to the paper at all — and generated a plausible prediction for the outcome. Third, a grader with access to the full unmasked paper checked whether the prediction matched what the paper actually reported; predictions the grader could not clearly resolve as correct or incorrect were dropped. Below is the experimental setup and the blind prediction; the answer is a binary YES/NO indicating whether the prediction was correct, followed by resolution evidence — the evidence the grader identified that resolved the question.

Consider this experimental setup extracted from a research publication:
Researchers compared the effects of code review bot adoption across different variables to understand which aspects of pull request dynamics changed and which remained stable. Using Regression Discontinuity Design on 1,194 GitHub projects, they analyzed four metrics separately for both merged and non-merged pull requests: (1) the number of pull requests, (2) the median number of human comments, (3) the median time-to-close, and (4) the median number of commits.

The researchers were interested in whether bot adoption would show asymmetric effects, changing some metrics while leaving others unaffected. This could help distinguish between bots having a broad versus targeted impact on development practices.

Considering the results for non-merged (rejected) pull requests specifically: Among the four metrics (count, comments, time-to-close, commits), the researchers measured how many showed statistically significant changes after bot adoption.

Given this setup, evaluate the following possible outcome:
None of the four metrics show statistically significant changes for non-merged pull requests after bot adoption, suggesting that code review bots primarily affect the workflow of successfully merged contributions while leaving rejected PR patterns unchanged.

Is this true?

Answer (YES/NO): NO